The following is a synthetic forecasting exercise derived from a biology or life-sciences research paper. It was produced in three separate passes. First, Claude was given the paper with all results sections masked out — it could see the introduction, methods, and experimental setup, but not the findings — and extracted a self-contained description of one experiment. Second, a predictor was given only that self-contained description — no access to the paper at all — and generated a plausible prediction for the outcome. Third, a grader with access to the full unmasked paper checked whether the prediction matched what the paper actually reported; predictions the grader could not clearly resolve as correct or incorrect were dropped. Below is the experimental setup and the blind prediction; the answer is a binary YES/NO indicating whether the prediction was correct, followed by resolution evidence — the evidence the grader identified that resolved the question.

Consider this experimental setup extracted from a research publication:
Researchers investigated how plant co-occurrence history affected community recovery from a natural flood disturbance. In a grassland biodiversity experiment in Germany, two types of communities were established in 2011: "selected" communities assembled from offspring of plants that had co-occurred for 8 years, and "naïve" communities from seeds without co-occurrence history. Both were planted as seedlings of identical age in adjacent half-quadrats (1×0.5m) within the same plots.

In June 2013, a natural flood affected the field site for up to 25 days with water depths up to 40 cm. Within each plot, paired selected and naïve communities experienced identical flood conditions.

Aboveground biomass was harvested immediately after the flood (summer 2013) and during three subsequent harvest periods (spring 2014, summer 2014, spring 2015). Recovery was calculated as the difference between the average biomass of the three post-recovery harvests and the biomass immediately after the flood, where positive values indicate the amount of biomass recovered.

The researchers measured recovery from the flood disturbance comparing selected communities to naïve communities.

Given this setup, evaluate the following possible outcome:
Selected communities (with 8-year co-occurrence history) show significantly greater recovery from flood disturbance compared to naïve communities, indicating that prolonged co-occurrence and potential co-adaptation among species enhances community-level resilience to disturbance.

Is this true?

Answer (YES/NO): YES